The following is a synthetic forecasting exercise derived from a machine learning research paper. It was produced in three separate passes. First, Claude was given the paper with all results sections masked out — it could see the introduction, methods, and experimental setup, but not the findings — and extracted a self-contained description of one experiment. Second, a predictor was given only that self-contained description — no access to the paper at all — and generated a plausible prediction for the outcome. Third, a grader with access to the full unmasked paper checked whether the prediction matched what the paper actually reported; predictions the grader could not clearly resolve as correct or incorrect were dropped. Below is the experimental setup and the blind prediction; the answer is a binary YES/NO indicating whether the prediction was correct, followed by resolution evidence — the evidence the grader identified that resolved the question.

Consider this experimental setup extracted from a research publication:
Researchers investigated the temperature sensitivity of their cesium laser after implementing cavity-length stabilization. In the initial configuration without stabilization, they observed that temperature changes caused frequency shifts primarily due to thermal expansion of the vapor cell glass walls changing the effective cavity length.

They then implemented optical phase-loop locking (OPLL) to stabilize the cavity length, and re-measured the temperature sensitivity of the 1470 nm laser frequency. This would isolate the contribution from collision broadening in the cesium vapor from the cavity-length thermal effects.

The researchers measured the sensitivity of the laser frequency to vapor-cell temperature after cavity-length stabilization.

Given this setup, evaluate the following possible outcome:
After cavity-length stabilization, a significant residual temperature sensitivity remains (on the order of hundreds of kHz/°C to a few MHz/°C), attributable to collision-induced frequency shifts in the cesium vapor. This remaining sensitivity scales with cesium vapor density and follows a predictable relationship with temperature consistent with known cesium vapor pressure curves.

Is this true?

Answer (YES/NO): NO